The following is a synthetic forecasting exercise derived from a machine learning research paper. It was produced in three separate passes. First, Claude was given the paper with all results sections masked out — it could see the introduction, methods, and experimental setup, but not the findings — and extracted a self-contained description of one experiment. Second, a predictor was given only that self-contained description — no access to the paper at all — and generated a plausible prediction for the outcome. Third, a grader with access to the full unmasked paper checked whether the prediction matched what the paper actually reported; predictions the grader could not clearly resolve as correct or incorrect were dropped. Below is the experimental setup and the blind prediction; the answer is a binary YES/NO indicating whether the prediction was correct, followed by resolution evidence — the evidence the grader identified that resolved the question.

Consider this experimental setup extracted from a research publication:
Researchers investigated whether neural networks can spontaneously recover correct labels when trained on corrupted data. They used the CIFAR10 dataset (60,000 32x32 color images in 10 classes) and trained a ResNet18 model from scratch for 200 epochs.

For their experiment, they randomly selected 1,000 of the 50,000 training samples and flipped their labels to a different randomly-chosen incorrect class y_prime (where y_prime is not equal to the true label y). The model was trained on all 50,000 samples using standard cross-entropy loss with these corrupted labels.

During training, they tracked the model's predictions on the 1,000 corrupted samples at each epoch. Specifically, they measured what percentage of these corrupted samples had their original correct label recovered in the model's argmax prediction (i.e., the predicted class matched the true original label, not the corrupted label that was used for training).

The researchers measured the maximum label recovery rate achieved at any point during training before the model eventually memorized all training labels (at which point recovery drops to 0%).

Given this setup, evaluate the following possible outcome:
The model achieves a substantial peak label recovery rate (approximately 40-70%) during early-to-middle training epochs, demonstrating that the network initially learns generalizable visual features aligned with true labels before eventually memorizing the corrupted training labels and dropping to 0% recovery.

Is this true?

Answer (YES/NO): YES